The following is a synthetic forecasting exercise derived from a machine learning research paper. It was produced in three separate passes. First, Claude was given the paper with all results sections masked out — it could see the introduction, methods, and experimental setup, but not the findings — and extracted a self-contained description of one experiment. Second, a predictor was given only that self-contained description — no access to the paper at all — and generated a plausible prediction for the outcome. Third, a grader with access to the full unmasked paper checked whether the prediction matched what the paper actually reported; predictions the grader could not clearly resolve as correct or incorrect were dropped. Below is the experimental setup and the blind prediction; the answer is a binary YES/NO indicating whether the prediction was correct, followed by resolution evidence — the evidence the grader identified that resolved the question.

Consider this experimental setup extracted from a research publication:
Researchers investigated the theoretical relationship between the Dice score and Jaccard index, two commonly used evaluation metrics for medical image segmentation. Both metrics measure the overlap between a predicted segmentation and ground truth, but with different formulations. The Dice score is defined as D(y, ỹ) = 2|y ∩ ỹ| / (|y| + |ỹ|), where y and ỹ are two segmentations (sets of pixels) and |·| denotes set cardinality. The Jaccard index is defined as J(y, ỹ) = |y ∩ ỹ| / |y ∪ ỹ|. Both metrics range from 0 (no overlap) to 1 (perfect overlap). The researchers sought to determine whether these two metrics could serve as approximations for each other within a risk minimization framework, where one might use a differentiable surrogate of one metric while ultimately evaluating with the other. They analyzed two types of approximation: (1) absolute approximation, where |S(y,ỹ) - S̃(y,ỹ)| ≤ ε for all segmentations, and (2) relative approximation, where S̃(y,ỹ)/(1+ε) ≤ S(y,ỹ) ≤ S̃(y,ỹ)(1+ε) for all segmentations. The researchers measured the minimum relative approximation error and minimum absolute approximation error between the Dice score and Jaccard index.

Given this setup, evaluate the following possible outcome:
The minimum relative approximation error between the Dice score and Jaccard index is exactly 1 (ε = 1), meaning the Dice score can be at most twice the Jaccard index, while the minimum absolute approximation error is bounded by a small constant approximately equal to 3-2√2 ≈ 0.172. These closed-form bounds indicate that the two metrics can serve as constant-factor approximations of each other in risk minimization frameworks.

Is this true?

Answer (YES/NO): YES